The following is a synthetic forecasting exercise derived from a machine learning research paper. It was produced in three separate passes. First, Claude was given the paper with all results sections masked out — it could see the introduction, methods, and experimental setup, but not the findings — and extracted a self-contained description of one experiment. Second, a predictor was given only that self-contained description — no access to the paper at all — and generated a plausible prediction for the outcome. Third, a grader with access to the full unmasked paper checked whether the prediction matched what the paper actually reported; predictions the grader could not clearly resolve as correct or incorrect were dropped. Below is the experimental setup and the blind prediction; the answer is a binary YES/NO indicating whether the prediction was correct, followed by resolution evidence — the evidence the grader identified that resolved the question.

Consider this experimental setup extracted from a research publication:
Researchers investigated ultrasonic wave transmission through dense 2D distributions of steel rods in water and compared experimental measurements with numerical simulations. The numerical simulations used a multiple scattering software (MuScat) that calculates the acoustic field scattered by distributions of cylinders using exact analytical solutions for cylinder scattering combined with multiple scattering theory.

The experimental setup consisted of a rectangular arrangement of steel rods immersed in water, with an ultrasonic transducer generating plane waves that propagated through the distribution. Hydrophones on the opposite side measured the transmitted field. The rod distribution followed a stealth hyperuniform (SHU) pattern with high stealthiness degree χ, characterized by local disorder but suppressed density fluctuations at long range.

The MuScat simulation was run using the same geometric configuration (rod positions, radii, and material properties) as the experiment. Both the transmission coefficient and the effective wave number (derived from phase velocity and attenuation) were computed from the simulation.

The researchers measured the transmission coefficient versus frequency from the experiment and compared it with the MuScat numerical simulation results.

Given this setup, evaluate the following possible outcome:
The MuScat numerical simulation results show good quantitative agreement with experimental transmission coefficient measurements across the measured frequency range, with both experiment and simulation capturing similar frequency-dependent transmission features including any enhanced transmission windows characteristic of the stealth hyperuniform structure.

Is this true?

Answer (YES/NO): YES